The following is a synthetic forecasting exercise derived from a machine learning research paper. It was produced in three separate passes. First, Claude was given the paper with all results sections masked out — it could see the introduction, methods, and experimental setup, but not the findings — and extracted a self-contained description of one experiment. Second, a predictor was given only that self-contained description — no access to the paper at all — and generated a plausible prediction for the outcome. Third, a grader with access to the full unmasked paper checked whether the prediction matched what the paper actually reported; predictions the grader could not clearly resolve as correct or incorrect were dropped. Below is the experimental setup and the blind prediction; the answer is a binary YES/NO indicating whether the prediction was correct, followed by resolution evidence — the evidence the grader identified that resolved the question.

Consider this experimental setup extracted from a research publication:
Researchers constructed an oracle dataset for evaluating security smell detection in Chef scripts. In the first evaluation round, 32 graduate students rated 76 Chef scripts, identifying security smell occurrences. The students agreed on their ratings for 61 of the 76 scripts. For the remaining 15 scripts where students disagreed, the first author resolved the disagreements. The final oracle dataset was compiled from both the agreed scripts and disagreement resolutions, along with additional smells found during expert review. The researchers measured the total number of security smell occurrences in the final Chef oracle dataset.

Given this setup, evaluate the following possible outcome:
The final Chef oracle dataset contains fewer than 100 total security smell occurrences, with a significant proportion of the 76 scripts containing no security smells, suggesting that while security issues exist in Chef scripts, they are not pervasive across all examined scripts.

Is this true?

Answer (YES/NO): YES